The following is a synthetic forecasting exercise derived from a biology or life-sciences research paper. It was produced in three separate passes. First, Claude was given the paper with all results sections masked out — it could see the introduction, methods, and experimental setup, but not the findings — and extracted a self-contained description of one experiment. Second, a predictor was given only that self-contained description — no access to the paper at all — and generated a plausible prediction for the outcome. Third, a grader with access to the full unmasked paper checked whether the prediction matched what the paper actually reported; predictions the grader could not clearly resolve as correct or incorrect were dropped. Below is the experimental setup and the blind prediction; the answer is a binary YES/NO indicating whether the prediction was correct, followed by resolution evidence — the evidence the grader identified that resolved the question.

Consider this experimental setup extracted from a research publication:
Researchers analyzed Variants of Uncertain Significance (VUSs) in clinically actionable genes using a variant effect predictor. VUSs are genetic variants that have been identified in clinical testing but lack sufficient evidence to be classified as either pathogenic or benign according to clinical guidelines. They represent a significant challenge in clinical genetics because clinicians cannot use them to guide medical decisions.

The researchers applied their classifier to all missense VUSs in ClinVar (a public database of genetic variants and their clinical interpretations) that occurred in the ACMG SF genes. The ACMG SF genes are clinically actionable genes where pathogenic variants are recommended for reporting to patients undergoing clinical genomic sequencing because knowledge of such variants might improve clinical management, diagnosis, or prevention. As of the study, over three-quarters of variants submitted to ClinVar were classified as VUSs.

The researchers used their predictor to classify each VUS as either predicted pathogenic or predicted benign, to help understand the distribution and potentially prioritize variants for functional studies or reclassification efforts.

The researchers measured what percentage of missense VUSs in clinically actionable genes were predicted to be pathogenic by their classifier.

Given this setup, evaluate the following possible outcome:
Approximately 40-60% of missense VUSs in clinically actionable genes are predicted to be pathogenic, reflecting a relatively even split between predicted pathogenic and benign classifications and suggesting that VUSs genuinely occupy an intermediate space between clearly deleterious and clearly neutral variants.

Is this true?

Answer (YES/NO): YES